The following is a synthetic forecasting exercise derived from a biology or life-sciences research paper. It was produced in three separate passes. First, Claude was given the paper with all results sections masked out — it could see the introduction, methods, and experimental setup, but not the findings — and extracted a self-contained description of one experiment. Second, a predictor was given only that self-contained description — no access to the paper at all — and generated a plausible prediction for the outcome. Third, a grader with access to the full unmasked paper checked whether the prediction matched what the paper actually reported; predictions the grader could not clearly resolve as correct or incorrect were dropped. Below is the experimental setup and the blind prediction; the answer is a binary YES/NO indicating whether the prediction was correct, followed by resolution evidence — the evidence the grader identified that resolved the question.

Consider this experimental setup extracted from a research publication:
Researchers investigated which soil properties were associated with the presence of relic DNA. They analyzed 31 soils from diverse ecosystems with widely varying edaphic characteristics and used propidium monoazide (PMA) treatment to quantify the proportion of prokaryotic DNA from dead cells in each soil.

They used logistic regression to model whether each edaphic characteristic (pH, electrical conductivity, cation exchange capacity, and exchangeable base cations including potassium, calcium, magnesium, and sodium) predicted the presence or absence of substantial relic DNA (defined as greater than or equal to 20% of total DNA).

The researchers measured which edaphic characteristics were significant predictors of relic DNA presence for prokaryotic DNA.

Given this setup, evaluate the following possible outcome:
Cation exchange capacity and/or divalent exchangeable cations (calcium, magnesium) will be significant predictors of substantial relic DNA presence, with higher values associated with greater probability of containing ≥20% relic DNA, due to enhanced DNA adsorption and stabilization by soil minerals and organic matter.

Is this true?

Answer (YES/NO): NO